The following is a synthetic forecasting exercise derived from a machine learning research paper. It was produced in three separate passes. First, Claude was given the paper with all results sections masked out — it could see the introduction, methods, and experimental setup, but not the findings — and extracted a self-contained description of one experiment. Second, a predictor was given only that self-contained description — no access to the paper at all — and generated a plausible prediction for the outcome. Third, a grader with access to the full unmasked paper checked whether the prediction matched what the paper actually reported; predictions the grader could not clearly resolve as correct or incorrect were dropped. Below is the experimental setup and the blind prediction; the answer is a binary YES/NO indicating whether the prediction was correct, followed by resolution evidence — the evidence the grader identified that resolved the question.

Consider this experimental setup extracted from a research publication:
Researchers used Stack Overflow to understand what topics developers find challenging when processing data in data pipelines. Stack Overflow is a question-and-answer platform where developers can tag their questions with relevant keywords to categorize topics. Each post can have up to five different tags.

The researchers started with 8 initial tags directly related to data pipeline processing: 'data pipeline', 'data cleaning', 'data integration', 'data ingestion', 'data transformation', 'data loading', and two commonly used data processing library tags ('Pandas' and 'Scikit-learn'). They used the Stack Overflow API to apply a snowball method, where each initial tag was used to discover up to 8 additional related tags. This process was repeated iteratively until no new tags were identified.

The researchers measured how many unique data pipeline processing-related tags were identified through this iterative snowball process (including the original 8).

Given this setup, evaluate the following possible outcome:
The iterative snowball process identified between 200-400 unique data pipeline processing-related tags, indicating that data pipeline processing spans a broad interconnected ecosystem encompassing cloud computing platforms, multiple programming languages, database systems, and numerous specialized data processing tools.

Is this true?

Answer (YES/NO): NO